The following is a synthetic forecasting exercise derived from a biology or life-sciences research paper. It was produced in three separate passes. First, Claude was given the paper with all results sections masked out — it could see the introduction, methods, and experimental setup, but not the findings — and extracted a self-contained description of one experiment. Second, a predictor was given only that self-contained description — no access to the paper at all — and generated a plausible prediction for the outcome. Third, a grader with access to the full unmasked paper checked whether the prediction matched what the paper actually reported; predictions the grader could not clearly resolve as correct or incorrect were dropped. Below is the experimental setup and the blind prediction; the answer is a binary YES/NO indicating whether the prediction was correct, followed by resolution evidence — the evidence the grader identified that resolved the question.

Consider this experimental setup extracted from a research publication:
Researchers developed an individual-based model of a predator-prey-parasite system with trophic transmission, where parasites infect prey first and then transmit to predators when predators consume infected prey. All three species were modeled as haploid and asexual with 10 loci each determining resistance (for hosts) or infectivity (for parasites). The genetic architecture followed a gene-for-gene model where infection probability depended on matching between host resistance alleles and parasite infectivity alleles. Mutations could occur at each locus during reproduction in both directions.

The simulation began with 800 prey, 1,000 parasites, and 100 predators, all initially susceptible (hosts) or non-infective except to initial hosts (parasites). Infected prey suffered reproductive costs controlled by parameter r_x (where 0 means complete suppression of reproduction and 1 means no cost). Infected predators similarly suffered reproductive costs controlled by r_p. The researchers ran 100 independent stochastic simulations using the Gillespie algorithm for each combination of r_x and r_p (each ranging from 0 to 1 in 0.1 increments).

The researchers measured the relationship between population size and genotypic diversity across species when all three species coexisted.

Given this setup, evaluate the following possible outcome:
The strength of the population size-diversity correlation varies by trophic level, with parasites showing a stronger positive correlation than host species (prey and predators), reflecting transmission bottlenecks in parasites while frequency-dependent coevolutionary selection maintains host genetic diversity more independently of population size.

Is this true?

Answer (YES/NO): NO